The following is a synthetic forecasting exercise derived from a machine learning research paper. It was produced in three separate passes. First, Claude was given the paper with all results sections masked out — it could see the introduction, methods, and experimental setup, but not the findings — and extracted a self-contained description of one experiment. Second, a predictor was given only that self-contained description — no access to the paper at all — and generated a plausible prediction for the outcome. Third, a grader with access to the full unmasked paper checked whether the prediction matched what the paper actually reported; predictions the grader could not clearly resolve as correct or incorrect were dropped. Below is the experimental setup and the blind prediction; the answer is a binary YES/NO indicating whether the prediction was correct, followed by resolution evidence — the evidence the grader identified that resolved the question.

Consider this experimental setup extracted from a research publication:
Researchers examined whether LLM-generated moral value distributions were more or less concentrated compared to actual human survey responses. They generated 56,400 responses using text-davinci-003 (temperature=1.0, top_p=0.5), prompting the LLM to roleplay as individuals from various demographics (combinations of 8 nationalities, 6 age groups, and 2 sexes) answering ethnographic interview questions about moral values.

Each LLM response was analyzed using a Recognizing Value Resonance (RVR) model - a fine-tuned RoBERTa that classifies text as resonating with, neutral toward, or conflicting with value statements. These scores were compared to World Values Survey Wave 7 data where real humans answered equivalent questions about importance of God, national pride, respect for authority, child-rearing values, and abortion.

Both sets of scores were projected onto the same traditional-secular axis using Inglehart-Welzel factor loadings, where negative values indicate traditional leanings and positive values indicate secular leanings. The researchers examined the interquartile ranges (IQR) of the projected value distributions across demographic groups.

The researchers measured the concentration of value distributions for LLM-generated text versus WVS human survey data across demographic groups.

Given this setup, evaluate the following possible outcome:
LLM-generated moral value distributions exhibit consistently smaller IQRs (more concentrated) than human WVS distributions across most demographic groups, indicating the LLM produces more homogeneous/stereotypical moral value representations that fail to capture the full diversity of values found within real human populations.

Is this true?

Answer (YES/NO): YES